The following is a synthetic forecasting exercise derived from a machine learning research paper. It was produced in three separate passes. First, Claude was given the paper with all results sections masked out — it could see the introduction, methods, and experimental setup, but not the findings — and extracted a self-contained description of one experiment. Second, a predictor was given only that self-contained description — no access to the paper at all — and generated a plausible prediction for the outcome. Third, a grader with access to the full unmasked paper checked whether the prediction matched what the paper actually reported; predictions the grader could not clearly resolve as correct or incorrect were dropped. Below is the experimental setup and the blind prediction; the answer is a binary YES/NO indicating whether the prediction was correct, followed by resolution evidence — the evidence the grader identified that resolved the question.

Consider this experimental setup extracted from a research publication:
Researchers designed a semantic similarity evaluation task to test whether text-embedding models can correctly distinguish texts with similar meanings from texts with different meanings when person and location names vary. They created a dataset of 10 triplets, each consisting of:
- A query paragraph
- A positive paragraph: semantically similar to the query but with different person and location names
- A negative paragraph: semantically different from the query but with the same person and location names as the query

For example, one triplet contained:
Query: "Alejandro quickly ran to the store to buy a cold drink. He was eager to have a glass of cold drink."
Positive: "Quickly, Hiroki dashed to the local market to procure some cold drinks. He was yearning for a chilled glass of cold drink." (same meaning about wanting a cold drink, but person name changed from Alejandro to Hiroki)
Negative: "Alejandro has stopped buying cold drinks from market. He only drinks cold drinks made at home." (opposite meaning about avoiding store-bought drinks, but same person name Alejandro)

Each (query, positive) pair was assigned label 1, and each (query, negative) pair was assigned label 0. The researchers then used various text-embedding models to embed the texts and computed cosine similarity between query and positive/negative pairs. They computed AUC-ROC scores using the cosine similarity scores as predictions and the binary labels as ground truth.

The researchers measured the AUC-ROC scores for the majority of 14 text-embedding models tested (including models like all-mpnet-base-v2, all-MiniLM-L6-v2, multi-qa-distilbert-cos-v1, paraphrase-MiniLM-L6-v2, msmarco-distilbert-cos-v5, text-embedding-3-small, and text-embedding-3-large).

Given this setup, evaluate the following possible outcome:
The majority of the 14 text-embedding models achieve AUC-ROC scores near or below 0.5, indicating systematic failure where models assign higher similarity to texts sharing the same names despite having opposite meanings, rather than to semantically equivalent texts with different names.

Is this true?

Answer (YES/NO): YES